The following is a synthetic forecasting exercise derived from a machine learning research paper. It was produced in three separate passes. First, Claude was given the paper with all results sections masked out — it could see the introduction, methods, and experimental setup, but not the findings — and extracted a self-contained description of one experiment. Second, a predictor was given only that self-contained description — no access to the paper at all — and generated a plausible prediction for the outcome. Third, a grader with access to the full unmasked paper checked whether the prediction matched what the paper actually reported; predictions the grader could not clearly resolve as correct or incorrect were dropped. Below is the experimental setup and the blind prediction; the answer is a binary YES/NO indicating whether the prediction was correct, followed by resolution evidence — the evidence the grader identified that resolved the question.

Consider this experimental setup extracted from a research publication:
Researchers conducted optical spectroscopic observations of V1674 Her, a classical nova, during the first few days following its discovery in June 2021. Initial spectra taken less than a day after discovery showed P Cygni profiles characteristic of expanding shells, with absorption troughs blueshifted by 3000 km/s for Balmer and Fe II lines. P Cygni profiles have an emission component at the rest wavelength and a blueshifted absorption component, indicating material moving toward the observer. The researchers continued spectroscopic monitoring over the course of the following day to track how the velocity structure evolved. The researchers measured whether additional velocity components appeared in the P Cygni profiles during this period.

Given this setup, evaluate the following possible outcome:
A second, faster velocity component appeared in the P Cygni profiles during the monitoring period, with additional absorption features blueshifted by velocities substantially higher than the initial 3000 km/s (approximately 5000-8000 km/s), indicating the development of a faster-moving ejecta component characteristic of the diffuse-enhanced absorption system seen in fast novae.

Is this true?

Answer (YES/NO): YES